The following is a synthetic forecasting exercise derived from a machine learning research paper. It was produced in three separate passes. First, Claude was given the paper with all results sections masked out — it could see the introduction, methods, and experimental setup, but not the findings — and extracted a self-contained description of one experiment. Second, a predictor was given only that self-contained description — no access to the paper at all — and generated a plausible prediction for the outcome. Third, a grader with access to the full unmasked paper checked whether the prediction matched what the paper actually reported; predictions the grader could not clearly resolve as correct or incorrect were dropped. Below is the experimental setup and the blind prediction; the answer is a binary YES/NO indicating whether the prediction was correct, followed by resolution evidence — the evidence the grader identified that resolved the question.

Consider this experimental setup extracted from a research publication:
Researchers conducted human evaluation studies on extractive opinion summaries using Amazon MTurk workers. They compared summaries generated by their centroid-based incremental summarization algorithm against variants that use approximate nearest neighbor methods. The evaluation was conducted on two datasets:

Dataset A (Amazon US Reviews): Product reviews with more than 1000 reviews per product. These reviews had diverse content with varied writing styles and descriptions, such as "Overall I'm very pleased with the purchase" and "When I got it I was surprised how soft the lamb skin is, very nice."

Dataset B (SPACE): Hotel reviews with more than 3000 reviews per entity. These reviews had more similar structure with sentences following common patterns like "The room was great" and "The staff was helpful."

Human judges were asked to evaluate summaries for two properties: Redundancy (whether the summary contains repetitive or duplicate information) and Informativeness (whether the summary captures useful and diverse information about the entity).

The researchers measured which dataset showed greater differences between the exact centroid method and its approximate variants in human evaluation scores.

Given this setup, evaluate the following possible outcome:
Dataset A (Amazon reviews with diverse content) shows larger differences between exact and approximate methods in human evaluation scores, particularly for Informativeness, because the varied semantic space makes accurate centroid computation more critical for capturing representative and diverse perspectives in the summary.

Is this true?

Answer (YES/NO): YES